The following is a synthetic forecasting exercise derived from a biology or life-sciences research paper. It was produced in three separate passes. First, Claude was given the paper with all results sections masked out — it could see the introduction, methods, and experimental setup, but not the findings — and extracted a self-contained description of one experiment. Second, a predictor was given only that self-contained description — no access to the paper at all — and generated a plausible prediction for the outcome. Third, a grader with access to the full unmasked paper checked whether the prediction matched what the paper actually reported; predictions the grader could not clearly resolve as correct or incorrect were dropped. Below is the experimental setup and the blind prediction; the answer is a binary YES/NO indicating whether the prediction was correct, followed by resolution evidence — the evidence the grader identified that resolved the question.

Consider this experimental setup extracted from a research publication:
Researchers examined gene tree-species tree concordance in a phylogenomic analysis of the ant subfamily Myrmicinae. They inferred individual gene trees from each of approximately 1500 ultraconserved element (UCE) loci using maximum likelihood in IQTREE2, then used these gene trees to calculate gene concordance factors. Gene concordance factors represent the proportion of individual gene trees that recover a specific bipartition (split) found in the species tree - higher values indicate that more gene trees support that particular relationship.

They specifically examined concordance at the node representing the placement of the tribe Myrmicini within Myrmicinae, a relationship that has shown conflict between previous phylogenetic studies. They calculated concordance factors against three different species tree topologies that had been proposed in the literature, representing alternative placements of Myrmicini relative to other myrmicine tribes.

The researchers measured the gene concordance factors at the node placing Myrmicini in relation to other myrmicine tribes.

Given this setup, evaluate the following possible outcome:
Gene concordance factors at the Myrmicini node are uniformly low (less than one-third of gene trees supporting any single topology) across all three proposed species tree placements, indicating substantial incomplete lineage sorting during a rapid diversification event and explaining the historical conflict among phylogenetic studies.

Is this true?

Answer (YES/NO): NO